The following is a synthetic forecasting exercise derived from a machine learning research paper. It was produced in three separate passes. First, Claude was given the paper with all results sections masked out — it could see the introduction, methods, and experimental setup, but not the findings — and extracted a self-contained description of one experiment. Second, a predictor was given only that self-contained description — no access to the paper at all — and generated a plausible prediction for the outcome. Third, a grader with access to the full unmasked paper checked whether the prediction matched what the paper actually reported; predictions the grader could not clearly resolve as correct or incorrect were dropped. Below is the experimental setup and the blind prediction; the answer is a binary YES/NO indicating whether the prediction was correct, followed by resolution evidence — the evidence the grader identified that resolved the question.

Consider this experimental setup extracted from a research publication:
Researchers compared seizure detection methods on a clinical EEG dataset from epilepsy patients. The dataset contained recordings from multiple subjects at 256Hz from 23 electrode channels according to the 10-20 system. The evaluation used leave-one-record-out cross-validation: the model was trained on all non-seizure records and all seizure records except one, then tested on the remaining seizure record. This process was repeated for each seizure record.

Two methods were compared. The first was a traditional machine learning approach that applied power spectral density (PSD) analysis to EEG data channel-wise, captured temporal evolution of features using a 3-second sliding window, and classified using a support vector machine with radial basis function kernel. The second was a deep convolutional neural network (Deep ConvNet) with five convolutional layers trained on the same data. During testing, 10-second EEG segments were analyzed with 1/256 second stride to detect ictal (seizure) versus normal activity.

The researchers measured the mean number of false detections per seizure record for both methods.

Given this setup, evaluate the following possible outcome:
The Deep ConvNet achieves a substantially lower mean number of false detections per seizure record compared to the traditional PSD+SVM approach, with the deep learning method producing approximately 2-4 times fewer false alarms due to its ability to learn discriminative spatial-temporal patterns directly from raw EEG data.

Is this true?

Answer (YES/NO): NO